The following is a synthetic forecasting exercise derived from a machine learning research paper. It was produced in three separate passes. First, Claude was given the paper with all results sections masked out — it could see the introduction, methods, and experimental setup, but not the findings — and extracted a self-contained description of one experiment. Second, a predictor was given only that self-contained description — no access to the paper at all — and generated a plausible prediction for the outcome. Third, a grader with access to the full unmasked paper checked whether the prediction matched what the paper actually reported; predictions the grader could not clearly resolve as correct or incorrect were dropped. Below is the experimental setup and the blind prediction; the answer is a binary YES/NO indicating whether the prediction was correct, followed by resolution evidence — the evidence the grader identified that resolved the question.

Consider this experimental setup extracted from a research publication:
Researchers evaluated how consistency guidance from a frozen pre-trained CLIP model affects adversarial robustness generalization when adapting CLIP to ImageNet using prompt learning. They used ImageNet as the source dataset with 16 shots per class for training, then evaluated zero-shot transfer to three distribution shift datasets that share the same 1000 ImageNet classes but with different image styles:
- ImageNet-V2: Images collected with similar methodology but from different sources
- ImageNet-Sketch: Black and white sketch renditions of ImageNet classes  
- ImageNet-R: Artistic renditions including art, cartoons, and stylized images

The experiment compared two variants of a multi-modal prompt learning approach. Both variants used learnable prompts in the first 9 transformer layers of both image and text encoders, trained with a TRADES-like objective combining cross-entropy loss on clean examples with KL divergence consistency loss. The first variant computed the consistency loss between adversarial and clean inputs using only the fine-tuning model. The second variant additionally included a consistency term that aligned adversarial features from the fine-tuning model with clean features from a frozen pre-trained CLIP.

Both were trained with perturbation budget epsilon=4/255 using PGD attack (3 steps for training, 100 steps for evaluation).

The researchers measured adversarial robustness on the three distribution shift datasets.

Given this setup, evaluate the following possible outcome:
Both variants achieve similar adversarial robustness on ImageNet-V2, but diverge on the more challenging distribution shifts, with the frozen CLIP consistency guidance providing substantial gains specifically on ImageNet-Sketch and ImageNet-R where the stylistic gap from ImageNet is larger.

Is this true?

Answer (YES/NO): NO